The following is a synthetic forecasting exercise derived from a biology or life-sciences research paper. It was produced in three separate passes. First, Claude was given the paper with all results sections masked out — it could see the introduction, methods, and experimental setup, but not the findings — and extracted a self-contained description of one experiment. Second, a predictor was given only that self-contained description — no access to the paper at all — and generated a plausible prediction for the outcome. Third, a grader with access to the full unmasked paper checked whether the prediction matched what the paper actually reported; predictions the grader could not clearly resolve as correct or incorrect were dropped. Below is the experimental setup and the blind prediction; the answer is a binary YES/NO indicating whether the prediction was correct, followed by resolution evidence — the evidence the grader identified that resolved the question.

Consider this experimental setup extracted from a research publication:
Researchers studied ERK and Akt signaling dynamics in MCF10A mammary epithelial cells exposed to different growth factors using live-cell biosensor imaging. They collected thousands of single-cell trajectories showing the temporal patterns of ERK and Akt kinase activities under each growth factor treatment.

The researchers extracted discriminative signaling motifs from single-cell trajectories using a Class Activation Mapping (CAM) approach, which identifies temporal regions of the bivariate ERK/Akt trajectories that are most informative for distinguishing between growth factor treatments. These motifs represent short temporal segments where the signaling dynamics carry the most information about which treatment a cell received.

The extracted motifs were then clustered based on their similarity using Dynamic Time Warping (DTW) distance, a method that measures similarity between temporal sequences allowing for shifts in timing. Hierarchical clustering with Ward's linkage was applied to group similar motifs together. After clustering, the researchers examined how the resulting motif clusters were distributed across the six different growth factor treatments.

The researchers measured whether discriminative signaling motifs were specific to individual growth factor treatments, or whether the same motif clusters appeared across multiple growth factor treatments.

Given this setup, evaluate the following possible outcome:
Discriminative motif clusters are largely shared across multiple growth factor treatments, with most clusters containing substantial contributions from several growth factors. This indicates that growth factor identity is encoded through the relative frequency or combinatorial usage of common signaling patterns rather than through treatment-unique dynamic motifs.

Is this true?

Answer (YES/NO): NO